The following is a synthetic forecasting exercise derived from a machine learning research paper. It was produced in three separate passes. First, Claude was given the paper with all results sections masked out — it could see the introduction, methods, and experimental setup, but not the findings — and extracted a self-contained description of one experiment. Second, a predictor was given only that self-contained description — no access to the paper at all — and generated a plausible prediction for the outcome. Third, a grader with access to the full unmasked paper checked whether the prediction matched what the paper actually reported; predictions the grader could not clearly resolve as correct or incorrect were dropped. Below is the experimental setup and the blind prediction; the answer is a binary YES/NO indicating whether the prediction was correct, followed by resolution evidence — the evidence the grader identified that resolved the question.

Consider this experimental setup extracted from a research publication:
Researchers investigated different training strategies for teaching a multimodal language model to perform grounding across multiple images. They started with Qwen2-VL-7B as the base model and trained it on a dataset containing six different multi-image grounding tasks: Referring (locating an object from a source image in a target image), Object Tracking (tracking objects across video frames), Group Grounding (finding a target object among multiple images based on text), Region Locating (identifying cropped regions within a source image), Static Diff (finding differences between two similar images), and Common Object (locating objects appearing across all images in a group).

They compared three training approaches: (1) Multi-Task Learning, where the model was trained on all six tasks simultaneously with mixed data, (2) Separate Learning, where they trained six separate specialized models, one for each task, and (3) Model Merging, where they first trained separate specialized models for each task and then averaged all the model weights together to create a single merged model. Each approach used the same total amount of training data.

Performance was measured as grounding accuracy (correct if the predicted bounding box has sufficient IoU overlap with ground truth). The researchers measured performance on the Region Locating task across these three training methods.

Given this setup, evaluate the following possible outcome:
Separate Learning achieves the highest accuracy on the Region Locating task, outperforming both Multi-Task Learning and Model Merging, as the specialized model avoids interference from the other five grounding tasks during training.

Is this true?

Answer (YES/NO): YES